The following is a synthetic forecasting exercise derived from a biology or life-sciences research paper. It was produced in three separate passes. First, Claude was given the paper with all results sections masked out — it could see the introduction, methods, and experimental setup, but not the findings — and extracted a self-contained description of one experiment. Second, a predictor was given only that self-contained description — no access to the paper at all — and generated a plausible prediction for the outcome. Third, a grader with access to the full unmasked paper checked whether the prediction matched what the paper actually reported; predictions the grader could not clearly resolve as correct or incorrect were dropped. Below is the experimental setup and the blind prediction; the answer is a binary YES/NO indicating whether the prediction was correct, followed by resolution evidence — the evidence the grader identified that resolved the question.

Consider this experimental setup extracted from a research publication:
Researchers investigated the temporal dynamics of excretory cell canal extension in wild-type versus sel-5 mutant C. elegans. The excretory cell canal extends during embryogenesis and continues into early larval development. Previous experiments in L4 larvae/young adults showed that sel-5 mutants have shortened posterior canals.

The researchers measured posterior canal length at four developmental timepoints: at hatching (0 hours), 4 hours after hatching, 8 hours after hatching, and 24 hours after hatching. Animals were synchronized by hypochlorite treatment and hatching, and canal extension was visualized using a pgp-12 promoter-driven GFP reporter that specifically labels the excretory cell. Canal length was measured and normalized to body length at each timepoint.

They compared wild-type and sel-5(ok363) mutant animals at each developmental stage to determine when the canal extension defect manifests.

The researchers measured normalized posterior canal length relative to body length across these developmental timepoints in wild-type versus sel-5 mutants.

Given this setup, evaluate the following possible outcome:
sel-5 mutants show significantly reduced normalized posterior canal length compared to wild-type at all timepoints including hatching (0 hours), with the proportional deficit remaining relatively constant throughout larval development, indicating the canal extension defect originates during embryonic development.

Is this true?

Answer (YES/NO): YES